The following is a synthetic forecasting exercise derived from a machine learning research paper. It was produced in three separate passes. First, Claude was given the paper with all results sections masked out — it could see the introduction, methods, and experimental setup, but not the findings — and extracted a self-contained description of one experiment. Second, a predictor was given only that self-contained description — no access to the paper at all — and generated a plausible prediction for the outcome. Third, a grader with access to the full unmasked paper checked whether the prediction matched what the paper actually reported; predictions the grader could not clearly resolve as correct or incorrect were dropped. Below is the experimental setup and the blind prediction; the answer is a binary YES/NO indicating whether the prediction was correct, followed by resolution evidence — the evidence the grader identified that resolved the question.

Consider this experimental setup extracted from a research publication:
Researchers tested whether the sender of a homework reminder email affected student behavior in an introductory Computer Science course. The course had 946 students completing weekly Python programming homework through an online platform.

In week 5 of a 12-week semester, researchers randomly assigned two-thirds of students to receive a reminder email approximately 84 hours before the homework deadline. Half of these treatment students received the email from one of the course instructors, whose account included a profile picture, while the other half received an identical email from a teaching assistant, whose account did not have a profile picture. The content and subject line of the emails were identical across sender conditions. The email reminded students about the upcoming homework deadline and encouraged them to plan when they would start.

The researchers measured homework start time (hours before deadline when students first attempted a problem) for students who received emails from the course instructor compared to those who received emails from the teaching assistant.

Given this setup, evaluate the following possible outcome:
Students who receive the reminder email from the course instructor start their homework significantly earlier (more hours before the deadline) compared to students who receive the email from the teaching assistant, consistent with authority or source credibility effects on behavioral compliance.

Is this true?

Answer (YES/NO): NO